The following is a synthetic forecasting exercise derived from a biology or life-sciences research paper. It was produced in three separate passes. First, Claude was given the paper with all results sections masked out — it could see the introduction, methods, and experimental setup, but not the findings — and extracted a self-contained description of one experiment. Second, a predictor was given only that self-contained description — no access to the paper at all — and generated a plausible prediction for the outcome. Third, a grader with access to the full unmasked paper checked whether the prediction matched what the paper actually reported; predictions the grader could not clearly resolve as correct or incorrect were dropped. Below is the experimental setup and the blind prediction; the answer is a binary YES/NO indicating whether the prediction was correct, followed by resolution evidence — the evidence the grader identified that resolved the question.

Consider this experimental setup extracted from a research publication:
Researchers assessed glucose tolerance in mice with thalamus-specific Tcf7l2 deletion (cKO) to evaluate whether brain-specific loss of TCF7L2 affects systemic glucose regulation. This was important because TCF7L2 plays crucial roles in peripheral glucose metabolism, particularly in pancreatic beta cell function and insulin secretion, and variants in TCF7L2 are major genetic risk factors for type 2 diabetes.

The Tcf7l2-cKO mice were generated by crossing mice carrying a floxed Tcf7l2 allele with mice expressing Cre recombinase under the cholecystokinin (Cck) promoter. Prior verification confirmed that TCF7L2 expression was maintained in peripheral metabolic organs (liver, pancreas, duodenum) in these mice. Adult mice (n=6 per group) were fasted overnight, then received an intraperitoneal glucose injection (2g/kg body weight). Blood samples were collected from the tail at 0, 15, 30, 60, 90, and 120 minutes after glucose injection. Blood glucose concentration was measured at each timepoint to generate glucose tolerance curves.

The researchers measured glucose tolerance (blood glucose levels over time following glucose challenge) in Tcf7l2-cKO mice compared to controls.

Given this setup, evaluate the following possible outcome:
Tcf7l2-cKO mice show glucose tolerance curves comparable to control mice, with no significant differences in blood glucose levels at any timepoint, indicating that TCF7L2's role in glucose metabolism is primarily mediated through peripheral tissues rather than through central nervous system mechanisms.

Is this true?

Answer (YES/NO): NO